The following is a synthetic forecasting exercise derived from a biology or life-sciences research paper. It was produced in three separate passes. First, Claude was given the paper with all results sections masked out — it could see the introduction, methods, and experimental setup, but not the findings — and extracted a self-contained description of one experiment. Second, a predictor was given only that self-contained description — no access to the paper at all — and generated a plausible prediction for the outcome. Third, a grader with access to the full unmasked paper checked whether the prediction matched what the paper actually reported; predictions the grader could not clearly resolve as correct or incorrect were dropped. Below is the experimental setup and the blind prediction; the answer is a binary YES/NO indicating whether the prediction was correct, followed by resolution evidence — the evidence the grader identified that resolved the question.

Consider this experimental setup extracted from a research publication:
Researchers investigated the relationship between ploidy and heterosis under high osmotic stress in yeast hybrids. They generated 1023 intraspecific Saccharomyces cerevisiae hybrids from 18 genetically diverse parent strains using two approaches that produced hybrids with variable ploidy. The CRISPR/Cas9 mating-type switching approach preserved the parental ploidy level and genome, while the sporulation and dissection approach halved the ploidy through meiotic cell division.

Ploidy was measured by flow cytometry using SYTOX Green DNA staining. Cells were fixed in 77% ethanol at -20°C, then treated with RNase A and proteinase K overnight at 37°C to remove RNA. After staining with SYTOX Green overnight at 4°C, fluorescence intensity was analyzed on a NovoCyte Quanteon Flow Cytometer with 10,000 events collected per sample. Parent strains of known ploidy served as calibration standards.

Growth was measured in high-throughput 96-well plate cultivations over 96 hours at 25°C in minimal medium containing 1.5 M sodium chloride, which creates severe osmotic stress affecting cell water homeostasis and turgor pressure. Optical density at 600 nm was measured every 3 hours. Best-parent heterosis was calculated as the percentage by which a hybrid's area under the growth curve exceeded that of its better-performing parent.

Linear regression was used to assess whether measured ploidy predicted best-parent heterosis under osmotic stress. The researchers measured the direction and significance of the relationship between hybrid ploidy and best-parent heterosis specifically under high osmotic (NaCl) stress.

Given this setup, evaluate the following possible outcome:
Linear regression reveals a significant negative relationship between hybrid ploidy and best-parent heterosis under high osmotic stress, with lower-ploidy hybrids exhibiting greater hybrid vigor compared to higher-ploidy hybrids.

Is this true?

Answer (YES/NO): NO